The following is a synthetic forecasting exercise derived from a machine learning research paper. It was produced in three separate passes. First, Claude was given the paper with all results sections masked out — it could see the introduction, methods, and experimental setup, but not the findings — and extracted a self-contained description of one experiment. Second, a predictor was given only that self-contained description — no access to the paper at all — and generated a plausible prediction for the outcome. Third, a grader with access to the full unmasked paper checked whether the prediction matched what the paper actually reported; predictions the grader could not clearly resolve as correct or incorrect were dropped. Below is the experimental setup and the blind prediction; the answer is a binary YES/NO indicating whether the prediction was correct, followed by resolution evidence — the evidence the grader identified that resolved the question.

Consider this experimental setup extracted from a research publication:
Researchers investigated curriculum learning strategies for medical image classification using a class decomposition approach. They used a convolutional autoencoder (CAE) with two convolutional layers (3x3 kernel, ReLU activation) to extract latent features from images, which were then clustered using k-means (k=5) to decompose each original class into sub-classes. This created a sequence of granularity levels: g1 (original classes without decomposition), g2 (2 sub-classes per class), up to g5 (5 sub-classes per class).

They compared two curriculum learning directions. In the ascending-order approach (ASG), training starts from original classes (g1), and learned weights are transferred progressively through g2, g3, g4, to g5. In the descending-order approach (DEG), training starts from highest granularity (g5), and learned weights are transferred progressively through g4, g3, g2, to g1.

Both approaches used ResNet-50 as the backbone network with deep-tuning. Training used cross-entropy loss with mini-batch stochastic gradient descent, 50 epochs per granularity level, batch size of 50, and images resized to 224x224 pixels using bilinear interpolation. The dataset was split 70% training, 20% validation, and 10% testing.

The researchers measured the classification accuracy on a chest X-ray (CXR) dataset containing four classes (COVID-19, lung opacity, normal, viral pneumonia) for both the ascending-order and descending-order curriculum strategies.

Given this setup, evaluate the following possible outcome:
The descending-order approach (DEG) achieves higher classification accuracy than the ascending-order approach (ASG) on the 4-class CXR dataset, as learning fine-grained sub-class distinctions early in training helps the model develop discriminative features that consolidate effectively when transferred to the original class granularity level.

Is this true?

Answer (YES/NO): YES